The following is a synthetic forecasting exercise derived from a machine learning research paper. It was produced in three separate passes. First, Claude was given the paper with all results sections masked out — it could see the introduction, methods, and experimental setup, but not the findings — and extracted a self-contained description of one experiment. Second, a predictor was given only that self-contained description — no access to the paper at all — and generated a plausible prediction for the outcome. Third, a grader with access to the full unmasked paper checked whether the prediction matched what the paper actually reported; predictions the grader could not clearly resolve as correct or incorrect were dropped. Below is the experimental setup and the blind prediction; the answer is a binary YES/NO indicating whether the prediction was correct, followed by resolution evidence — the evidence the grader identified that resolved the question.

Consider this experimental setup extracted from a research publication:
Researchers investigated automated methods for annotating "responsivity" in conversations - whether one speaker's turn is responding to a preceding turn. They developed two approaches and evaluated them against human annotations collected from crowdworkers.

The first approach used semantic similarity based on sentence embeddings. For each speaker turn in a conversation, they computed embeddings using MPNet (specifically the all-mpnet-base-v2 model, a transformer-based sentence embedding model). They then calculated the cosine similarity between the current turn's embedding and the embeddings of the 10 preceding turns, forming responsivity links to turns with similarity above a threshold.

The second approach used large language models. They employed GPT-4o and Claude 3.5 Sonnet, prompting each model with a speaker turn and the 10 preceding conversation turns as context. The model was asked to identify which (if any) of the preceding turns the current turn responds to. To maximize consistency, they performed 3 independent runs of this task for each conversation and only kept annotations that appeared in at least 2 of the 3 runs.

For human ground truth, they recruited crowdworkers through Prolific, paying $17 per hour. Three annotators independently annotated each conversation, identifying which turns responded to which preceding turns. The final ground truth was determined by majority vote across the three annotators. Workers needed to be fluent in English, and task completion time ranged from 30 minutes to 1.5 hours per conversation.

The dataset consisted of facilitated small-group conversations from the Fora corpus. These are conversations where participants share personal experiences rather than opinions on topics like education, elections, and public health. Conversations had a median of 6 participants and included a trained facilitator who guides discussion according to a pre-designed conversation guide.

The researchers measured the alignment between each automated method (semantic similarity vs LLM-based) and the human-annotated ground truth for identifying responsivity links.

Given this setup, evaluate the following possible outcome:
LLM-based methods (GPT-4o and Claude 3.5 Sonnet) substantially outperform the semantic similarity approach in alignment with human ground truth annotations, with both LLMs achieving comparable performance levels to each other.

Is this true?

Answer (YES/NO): YES